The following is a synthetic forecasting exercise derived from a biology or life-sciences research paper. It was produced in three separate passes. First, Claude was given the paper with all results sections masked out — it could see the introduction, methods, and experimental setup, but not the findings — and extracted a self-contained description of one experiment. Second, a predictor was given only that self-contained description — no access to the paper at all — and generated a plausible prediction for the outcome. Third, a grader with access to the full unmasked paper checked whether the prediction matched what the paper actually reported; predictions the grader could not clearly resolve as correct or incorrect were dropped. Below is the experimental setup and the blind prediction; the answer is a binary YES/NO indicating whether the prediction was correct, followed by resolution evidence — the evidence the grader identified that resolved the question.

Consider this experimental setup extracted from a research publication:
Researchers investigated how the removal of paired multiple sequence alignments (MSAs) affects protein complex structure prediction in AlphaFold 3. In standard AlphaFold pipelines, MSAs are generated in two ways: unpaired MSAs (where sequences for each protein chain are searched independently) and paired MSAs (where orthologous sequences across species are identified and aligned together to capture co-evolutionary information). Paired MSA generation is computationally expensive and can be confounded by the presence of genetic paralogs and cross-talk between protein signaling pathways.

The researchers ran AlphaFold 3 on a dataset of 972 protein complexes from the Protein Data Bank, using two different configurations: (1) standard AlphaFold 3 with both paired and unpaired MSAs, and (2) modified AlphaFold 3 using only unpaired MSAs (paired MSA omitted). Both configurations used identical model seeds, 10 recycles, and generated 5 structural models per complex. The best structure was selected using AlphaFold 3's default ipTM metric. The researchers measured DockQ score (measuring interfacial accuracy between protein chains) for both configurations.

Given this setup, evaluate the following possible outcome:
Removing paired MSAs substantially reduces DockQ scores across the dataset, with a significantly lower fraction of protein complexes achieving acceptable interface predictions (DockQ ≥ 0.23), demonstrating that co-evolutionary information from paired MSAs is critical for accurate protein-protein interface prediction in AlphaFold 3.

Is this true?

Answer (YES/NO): NO